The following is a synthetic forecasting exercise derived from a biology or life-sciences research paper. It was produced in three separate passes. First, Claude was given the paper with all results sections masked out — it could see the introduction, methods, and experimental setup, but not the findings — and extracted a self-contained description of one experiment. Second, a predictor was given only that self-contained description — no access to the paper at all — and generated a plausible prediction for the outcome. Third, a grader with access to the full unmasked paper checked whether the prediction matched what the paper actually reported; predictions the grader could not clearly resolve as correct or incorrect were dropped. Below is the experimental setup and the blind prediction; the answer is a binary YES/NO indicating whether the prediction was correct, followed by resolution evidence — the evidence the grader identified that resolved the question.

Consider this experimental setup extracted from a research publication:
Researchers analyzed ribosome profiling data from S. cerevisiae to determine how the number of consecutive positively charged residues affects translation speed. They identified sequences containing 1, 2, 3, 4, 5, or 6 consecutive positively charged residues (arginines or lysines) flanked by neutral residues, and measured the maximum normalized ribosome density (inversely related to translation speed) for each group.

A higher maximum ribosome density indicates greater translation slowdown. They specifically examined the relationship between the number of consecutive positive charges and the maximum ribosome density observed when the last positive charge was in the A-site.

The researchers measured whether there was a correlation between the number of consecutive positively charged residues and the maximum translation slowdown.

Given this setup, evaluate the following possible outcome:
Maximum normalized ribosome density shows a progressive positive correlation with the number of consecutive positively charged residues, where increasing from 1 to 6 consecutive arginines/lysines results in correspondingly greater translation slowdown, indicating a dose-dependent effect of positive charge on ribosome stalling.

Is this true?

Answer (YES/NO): YES